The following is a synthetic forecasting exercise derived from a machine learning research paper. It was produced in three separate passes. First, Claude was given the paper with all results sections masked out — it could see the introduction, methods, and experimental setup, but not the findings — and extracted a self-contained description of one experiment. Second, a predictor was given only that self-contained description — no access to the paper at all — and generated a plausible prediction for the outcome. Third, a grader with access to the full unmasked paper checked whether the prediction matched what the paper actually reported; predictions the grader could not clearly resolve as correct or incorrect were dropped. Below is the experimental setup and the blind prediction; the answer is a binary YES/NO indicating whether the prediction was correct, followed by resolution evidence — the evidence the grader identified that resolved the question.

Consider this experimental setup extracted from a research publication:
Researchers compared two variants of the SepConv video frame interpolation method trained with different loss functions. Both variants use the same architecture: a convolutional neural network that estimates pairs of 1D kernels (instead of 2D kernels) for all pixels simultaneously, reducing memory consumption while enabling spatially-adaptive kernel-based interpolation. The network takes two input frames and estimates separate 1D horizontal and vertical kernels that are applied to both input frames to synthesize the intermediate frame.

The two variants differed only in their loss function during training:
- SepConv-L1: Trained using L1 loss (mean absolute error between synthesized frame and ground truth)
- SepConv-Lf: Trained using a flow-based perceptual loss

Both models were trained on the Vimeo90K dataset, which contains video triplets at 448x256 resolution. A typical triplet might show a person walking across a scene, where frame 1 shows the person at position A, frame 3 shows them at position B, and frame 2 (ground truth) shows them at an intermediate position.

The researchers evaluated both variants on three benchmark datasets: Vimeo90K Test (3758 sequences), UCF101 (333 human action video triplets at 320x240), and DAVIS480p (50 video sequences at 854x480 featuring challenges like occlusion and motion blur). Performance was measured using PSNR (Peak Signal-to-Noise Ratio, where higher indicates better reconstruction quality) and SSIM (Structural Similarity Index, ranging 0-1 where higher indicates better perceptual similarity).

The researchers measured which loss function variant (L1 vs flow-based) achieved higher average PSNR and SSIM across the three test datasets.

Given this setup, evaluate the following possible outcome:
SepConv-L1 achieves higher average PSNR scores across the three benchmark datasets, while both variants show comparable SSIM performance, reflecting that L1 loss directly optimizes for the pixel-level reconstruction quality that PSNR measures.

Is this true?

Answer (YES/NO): NO